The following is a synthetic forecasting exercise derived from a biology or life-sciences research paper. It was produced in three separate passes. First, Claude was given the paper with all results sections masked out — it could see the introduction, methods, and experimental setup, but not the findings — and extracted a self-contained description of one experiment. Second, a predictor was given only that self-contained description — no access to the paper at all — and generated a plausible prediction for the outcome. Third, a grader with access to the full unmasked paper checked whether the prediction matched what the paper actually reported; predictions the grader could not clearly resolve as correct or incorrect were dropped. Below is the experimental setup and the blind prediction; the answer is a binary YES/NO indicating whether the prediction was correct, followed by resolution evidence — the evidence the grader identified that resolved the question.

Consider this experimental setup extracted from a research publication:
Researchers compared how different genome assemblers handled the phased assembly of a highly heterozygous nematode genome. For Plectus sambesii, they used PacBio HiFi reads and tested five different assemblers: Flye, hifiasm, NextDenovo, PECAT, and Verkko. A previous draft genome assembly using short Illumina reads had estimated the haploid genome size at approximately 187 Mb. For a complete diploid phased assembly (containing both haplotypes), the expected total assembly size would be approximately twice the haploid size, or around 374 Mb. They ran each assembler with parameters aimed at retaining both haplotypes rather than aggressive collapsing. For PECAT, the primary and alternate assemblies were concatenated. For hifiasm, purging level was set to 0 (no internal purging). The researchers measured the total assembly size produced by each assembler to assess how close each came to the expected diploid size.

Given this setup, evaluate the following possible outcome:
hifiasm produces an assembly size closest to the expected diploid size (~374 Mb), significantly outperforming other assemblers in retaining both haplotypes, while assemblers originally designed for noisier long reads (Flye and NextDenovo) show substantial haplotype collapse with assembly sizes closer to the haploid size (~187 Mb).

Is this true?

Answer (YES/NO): NO